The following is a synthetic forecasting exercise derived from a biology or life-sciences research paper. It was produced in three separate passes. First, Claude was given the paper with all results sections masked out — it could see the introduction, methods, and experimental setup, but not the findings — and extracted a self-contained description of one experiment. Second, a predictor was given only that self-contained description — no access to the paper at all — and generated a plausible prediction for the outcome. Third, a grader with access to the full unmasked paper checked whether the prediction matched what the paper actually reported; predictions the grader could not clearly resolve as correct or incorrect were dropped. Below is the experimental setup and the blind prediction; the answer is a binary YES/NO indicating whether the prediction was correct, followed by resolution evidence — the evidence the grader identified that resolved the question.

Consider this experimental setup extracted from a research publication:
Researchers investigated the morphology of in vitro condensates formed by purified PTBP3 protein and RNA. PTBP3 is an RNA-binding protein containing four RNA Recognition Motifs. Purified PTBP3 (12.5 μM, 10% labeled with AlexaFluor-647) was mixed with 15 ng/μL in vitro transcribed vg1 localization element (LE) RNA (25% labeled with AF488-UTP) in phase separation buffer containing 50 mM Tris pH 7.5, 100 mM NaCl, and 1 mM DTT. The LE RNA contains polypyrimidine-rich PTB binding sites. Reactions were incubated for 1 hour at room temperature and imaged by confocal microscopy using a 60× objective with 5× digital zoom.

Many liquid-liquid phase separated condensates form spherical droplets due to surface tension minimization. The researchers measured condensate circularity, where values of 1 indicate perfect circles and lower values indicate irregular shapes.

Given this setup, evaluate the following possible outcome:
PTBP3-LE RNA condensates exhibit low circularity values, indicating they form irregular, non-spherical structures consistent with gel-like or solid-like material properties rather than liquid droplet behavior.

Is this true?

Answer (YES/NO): YES